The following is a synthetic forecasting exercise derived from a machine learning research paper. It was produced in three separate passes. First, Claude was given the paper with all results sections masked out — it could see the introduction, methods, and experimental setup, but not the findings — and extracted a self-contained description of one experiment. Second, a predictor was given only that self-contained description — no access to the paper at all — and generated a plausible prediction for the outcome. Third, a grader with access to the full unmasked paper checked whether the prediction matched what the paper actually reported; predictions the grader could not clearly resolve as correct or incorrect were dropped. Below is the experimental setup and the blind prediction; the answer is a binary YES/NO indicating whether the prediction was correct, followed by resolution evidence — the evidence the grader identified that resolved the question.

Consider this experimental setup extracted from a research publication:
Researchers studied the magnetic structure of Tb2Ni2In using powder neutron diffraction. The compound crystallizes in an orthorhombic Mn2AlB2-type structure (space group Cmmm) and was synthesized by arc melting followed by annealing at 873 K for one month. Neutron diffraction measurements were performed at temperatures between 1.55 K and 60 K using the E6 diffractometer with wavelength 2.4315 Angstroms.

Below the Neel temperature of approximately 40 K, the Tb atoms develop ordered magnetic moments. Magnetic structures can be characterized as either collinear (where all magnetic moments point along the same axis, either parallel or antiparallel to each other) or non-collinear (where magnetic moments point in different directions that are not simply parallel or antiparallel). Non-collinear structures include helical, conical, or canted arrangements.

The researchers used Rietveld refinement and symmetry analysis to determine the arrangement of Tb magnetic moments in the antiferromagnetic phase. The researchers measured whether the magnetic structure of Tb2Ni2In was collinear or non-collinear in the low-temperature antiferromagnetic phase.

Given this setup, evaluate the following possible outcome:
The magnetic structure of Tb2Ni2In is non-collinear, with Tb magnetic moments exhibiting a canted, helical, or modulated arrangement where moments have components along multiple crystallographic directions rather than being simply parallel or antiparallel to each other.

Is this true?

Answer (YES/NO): NO